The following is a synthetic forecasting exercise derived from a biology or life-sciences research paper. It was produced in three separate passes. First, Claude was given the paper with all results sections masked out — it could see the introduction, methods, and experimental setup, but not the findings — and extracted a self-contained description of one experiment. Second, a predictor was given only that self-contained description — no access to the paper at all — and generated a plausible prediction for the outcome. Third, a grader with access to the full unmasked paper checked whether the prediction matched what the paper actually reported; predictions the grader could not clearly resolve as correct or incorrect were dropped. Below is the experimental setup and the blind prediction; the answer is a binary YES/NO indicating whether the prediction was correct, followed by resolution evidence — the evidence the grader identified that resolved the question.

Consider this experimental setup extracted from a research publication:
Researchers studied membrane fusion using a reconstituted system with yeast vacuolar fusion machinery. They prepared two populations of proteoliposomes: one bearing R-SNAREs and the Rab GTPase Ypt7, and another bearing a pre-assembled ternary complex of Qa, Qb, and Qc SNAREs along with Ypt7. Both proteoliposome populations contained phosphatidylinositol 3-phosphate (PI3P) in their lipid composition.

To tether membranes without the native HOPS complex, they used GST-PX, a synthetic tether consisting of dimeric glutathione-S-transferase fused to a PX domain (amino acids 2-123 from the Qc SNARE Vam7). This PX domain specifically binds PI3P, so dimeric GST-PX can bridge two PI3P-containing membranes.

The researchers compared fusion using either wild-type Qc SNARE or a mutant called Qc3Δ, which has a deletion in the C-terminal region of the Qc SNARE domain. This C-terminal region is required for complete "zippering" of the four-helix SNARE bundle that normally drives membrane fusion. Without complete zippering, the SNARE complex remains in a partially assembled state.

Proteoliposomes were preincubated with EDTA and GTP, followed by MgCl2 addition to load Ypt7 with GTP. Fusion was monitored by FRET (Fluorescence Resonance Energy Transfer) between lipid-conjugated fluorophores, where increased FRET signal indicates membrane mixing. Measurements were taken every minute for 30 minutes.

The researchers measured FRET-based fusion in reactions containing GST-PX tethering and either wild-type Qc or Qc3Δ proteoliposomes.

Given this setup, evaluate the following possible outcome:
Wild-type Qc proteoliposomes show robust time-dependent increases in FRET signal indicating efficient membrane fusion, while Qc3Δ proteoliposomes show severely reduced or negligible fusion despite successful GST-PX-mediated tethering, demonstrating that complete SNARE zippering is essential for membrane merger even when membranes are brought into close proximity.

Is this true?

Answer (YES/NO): YES